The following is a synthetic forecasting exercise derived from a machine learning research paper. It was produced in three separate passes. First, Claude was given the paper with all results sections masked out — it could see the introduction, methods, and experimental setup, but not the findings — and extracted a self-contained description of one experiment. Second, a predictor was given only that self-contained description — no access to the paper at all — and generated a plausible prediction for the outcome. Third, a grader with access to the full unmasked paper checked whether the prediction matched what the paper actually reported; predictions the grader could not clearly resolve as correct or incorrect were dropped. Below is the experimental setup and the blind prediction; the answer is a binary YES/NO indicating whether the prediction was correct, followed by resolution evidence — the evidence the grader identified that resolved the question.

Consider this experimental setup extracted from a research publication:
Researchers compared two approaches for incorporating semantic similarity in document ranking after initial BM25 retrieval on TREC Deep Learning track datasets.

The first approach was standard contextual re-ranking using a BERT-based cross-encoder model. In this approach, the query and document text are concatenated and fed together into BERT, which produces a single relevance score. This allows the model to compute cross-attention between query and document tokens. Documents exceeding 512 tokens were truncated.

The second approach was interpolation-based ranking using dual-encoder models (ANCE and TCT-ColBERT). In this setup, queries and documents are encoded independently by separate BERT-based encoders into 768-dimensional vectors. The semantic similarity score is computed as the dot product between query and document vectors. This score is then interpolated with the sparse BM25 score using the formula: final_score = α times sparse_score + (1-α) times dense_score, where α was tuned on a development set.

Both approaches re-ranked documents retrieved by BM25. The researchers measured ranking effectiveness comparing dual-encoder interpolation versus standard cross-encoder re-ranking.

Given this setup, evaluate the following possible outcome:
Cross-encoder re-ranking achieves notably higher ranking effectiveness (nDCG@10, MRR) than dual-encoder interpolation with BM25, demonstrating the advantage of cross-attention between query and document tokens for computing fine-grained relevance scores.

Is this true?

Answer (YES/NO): NO